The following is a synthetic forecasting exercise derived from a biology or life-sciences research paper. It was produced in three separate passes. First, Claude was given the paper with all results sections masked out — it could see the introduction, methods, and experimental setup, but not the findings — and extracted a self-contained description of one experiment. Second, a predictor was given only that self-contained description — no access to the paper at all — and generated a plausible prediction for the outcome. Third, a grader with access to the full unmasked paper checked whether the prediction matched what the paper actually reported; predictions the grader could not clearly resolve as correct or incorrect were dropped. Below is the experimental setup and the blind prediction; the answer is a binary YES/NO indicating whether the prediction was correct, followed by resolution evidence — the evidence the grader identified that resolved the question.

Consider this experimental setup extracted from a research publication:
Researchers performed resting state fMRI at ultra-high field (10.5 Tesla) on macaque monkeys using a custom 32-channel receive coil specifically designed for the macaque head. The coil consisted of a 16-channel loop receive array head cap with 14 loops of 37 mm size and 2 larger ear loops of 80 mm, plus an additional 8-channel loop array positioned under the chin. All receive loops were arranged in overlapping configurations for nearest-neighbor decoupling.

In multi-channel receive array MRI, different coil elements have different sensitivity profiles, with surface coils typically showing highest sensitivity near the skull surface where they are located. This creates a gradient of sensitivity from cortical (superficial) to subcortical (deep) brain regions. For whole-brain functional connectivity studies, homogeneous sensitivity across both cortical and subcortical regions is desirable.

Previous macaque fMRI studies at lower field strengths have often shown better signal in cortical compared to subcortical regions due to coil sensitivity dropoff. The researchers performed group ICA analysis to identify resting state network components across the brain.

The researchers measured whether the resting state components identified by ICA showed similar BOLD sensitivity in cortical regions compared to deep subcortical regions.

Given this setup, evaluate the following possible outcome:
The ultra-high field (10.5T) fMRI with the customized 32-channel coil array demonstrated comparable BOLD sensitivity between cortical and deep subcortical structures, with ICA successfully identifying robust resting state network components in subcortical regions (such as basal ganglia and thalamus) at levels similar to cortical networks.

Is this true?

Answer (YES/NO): YES